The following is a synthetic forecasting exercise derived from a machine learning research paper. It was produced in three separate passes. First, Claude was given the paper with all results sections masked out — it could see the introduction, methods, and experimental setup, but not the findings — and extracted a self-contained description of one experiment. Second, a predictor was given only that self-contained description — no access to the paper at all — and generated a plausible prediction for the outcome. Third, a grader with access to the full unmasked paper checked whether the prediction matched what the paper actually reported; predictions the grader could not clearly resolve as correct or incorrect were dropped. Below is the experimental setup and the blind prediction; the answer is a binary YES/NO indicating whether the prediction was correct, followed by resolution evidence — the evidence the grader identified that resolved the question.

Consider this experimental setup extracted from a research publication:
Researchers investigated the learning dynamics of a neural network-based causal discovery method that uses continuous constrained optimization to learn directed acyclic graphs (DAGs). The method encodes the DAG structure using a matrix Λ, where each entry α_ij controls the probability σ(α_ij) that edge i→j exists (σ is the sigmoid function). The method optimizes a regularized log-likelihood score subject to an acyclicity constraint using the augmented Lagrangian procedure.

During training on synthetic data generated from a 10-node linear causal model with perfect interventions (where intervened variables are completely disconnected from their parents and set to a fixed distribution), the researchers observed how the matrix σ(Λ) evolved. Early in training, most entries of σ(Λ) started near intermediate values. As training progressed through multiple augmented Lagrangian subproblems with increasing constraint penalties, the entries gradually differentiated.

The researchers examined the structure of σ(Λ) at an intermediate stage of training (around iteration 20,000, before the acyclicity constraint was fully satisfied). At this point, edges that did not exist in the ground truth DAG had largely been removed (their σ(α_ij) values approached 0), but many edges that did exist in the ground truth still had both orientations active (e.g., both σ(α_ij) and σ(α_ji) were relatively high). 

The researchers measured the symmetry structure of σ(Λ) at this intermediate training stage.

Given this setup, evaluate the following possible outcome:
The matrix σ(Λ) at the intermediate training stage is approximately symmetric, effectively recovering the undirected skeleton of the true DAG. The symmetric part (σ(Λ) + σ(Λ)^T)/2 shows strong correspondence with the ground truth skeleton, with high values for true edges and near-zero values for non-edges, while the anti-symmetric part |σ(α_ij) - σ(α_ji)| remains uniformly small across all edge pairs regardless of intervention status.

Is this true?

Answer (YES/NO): NO